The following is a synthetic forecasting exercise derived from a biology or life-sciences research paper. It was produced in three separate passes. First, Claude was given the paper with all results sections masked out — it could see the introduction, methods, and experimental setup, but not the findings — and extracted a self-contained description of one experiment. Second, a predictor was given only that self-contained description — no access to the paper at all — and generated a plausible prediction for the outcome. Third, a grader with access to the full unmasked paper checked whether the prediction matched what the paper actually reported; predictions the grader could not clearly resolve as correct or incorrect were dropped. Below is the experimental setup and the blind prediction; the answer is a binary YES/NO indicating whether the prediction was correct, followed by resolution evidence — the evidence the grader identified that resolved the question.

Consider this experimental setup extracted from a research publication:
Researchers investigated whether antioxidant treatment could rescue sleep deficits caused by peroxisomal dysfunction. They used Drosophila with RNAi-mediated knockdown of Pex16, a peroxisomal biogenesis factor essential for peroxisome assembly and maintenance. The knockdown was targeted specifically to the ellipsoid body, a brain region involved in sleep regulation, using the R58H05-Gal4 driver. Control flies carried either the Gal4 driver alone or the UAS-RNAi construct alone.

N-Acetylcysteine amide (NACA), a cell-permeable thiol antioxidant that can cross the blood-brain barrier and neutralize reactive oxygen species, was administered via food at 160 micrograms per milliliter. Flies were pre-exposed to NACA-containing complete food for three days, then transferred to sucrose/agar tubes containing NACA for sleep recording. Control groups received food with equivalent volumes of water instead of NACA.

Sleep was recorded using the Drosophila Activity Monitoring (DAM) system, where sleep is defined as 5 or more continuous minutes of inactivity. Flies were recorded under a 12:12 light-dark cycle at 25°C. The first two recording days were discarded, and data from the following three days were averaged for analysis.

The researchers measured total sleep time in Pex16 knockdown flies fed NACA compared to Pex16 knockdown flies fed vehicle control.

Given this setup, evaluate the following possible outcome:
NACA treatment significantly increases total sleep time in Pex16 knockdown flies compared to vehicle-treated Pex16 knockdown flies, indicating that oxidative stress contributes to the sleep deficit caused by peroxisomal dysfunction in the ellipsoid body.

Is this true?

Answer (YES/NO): NO